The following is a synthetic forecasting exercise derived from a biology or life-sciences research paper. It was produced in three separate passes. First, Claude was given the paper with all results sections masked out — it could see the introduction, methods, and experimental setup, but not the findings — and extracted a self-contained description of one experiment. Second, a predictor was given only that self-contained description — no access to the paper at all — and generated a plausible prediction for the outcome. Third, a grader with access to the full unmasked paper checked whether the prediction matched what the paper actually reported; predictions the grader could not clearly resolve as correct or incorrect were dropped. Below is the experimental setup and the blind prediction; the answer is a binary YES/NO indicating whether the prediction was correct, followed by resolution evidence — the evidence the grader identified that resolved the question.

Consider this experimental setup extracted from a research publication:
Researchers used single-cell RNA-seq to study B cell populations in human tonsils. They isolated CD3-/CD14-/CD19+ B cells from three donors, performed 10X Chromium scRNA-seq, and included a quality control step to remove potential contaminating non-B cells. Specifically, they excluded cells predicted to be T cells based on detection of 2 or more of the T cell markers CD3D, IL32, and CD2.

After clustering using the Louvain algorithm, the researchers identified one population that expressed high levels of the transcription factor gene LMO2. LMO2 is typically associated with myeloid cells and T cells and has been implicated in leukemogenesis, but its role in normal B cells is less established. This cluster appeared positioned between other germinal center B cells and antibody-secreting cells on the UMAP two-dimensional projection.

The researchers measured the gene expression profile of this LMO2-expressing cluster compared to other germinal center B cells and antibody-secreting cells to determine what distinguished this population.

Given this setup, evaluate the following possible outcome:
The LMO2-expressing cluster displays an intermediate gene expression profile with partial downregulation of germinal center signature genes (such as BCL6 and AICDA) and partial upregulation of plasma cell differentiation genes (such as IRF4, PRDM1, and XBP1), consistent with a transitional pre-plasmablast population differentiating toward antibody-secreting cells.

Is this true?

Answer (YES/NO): NO